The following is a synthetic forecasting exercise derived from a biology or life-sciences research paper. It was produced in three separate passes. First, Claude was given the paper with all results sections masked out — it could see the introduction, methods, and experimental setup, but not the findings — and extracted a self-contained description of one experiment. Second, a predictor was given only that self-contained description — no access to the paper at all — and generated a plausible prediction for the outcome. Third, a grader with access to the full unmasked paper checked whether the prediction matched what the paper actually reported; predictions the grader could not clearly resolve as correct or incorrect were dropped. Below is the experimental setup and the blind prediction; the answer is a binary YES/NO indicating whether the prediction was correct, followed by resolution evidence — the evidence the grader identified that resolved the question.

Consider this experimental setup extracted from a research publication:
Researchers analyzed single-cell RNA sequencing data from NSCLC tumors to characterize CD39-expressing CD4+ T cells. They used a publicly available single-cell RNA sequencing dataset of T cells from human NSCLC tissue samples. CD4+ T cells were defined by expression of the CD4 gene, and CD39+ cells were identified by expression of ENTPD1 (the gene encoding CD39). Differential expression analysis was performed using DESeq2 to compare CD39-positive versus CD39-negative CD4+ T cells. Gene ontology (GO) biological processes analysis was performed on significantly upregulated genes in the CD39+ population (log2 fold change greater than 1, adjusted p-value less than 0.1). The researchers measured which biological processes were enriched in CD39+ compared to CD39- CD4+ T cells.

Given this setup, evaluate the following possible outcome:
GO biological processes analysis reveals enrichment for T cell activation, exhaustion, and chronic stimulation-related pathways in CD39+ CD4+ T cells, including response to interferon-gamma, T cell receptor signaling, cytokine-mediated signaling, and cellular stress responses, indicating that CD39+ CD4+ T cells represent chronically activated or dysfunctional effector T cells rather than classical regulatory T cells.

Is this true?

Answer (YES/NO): NO